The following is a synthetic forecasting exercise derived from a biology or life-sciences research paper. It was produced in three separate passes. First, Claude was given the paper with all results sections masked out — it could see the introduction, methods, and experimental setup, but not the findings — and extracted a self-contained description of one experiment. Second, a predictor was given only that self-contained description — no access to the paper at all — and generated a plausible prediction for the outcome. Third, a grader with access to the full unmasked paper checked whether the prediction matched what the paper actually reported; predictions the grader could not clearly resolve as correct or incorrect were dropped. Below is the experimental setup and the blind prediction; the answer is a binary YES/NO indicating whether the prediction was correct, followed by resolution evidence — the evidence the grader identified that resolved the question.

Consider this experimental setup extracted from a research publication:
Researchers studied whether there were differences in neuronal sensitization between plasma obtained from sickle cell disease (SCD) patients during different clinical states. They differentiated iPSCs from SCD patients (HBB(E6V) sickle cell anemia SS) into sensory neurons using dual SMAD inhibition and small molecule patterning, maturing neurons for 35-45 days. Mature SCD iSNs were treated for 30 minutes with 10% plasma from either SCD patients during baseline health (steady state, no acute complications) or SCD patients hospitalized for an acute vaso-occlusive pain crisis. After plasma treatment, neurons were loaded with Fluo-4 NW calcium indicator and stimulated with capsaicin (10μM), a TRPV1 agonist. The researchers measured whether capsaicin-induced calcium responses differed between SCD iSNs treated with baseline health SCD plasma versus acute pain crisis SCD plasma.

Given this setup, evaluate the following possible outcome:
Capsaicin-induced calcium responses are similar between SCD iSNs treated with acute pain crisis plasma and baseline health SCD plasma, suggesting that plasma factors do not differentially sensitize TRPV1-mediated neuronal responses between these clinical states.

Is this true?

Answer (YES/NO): NO